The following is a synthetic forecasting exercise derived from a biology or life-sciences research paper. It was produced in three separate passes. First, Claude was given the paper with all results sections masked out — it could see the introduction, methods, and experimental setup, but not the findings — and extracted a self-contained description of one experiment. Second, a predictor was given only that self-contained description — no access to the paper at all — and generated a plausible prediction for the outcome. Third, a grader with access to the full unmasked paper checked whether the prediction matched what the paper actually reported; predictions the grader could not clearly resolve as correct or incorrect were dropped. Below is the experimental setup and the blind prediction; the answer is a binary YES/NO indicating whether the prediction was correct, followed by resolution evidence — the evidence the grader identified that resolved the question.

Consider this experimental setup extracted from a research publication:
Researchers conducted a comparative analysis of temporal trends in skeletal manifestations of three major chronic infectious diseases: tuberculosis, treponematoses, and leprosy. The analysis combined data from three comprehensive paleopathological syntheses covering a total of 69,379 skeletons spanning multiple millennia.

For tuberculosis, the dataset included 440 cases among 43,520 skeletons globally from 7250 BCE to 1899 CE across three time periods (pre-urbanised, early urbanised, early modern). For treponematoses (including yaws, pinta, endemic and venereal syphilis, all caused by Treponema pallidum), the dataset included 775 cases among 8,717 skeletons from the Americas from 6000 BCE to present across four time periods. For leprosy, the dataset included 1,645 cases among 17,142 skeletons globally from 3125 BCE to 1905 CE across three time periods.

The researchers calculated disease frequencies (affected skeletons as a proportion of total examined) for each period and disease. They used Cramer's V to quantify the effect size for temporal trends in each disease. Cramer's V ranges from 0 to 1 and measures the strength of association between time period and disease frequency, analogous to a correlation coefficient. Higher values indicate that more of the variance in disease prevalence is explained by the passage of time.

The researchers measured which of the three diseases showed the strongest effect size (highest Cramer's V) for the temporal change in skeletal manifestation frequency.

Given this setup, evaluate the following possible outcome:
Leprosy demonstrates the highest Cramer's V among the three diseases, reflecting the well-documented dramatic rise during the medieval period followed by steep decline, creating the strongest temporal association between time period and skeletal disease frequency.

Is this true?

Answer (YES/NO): YES